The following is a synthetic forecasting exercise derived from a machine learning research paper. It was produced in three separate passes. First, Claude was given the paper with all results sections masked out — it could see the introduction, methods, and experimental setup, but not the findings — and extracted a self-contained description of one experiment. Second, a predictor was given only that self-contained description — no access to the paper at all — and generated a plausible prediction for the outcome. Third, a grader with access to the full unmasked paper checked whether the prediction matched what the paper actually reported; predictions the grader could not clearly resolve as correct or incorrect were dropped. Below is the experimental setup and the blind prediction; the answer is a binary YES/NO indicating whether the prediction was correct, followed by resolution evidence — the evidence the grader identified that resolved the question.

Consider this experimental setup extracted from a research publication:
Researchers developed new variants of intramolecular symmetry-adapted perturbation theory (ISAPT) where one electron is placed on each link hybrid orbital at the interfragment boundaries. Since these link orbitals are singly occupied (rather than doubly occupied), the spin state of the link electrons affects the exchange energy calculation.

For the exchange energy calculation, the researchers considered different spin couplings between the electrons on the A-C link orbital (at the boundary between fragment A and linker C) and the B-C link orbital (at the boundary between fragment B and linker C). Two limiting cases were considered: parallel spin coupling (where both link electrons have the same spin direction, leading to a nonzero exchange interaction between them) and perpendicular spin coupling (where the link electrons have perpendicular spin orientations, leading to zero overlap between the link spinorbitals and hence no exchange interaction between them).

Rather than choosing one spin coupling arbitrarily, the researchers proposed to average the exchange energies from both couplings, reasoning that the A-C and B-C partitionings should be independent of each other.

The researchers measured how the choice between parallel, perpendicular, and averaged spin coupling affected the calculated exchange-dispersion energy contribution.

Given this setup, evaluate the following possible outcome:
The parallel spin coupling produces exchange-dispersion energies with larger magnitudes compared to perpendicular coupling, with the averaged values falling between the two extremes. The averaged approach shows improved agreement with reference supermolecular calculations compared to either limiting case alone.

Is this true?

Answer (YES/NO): NO